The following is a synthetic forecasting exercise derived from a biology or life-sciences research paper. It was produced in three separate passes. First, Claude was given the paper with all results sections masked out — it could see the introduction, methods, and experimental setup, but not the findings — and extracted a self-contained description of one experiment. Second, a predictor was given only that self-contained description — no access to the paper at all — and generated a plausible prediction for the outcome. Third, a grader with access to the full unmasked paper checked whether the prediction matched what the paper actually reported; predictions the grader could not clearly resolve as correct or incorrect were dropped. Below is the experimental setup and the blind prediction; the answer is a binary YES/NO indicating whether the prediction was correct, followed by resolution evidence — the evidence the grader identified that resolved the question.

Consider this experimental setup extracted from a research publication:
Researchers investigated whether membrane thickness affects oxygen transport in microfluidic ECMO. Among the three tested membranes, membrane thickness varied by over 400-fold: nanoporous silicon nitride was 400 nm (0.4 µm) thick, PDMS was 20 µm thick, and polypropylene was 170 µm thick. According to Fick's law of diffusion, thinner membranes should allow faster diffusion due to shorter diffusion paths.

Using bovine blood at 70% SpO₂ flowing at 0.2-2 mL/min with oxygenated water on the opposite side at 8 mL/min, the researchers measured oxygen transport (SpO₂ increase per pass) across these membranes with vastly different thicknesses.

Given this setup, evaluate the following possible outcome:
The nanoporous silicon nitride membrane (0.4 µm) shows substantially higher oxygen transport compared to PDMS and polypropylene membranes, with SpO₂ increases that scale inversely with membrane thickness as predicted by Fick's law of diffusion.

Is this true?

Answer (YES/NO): NO